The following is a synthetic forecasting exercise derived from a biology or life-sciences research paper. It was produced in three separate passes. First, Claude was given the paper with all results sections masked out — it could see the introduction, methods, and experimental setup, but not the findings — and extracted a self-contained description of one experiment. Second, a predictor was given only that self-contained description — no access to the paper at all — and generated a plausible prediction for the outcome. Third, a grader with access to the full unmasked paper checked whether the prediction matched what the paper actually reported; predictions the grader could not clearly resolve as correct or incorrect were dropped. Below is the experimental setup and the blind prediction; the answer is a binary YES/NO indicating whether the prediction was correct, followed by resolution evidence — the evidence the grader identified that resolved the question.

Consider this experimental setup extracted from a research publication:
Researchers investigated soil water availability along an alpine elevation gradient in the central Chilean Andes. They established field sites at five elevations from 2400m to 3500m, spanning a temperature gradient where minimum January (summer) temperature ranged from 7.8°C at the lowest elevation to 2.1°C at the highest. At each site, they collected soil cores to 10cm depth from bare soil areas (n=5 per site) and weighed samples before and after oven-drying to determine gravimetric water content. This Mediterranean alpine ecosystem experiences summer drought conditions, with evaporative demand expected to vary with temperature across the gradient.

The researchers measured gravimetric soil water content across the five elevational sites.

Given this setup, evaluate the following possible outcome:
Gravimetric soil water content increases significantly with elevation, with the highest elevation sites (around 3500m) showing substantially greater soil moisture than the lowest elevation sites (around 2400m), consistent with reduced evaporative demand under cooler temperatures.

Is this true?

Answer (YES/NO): YES